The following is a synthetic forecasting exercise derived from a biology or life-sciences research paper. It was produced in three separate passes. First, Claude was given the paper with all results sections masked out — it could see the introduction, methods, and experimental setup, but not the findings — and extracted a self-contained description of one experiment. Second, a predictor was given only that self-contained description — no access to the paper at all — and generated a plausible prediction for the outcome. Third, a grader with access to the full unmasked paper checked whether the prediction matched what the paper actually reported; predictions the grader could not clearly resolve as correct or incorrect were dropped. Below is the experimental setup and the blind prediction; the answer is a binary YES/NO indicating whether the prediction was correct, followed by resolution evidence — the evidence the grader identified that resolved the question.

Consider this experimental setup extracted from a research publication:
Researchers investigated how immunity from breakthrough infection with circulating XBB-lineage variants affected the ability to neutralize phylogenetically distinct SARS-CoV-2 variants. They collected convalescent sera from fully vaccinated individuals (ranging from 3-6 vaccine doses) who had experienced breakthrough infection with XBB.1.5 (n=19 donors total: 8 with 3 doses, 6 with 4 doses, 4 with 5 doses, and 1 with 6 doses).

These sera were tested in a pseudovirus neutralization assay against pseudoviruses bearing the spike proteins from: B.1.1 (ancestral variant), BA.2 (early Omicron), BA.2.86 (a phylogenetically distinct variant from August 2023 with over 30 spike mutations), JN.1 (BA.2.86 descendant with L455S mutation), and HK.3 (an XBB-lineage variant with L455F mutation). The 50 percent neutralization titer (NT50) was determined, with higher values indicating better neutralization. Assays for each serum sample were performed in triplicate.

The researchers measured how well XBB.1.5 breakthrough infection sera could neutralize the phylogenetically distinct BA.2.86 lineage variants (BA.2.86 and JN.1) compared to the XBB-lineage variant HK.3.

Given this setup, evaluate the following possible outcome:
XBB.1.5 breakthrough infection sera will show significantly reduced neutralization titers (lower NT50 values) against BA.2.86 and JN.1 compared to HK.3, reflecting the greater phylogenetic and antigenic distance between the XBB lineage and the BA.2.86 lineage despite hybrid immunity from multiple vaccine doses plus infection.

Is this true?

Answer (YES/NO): NO